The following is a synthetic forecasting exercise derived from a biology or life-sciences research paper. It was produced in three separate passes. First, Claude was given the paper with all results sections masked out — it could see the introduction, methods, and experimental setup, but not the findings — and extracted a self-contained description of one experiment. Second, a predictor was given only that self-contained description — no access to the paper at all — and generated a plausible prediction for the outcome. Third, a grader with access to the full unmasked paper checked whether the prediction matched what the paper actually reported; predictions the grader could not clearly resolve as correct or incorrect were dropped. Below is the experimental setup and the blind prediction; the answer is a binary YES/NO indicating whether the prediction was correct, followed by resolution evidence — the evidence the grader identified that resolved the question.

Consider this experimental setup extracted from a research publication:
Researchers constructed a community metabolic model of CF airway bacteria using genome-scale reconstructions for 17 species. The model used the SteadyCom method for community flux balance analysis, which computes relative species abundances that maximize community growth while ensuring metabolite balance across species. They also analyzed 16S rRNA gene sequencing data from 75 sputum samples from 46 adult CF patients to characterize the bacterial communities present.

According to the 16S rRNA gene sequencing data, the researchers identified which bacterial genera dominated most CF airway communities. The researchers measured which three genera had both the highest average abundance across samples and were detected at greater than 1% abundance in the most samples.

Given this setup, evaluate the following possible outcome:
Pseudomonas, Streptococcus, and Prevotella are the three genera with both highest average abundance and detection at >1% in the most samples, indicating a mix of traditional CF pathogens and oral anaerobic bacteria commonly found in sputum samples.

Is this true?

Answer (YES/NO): YES